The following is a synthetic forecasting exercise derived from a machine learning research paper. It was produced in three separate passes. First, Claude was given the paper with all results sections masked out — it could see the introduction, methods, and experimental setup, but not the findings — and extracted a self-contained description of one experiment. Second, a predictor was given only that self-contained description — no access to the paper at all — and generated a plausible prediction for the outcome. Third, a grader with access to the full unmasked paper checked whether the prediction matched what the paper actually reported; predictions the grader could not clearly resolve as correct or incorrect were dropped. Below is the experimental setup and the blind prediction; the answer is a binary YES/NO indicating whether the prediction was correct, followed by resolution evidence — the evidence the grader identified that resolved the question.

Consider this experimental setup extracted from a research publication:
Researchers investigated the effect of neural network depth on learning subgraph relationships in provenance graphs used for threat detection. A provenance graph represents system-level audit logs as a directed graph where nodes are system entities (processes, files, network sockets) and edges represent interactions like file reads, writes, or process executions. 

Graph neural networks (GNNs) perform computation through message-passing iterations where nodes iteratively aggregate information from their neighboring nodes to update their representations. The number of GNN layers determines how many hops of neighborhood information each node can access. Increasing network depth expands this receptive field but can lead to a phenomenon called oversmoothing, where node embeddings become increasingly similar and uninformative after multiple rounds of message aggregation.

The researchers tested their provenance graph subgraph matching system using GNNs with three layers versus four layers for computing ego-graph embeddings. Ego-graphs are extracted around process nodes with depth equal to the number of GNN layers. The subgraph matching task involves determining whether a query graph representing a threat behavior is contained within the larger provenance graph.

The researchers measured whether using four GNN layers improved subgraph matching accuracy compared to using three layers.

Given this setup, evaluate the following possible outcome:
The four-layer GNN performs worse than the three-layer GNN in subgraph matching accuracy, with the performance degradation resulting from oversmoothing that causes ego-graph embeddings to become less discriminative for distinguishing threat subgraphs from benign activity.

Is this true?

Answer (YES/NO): NO